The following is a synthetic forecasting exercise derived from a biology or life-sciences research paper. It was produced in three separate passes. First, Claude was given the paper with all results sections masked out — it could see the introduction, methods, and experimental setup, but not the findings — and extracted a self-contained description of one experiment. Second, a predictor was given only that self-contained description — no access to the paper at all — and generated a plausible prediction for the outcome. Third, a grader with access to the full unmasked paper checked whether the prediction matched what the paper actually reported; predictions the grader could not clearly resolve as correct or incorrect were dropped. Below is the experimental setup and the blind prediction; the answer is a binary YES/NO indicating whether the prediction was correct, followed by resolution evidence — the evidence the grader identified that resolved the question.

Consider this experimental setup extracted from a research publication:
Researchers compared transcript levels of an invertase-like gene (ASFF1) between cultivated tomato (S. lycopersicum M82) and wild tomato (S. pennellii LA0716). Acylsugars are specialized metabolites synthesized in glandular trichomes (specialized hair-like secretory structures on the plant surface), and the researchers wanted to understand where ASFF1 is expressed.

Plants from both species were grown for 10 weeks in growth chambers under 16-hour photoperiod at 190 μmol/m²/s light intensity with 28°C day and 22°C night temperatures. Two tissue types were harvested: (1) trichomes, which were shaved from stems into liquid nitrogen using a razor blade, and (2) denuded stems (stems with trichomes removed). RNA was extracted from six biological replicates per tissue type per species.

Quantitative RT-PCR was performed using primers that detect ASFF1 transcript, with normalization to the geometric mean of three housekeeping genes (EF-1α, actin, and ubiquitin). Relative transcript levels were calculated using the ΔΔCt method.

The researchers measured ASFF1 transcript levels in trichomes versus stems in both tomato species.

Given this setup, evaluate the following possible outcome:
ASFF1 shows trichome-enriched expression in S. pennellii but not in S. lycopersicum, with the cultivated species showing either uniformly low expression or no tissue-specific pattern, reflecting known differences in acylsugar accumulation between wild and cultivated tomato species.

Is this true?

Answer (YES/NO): YES